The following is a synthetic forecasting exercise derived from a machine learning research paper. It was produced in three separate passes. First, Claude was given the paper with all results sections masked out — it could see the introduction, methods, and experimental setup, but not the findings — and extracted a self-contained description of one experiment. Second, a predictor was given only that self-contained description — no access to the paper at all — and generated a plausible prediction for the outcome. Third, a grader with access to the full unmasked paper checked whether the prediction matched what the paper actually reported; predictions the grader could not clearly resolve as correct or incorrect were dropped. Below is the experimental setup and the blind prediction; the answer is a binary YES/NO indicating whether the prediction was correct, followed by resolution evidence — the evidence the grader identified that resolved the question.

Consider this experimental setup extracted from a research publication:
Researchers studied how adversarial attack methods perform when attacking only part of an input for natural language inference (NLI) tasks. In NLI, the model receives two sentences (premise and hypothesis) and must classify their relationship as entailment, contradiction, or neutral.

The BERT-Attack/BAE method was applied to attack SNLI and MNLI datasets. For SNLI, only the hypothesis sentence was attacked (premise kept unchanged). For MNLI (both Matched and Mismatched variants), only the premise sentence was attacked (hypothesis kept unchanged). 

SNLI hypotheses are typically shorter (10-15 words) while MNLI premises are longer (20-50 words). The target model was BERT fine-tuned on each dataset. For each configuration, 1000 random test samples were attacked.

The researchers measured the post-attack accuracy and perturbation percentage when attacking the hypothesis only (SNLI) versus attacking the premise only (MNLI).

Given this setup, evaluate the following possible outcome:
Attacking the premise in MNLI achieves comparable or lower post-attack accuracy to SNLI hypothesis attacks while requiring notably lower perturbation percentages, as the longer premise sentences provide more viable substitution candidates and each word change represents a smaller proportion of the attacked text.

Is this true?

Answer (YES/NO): YES